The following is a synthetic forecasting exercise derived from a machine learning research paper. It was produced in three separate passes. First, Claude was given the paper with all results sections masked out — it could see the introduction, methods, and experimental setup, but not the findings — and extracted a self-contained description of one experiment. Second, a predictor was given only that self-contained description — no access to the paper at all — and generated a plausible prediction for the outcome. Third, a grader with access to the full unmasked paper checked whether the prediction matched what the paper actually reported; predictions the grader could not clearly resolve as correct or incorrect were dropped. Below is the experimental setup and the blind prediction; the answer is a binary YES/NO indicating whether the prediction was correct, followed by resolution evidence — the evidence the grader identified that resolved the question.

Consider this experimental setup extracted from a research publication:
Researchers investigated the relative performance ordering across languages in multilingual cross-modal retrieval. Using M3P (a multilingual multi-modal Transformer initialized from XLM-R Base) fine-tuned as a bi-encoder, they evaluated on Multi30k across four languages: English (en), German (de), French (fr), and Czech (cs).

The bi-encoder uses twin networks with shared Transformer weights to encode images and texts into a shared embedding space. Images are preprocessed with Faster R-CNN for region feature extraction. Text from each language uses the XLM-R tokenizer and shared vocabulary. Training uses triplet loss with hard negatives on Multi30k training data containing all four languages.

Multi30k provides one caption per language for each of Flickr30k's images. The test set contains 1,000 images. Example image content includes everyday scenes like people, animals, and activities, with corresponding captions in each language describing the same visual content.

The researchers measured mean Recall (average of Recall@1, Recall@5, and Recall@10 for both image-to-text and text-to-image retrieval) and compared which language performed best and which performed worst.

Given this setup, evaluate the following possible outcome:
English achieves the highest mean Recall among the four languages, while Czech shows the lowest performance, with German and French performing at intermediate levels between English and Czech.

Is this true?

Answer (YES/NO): YES